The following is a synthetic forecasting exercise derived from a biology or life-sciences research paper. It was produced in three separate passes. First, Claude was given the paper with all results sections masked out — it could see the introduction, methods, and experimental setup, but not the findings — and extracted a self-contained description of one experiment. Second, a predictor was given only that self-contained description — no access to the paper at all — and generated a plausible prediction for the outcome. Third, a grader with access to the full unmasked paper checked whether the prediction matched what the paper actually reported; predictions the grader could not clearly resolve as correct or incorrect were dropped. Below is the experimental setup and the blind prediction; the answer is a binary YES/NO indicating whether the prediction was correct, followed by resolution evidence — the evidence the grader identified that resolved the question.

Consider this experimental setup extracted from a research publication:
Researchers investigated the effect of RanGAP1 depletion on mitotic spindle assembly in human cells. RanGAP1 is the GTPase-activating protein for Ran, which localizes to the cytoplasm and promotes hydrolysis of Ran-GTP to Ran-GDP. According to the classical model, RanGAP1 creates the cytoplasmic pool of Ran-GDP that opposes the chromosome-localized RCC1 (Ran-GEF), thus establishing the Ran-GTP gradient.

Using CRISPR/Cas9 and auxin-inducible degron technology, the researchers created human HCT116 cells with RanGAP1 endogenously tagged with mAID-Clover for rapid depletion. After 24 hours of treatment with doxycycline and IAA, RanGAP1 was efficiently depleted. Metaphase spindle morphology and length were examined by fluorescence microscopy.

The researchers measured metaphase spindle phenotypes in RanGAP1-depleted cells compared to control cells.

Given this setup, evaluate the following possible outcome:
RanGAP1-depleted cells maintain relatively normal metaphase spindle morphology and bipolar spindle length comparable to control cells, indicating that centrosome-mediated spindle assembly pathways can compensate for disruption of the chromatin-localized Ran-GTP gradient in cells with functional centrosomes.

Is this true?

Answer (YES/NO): NO